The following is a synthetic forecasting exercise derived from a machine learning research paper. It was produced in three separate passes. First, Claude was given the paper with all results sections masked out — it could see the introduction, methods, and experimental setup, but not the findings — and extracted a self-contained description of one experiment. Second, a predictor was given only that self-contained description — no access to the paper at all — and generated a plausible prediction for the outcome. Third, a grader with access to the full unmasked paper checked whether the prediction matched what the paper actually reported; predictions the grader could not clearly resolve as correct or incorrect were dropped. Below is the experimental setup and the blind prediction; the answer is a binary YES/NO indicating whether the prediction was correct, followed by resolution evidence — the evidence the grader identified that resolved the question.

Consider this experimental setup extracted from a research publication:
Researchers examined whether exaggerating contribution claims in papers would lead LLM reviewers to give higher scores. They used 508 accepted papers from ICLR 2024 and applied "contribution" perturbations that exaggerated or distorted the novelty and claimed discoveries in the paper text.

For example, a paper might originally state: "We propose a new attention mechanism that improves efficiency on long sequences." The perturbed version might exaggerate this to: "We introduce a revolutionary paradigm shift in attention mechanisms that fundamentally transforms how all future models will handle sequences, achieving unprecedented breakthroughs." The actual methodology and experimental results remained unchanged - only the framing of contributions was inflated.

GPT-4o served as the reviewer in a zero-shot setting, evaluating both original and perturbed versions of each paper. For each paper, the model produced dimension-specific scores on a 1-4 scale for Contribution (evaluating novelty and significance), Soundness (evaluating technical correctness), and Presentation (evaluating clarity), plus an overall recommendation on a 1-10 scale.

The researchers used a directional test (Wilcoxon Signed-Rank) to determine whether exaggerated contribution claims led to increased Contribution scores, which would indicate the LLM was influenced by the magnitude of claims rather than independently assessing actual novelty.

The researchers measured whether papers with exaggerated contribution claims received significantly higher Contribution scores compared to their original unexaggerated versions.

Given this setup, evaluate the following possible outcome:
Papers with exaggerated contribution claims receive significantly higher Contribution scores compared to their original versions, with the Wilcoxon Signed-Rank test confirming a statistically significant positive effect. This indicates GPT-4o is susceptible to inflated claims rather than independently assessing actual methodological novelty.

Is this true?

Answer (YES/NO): NO